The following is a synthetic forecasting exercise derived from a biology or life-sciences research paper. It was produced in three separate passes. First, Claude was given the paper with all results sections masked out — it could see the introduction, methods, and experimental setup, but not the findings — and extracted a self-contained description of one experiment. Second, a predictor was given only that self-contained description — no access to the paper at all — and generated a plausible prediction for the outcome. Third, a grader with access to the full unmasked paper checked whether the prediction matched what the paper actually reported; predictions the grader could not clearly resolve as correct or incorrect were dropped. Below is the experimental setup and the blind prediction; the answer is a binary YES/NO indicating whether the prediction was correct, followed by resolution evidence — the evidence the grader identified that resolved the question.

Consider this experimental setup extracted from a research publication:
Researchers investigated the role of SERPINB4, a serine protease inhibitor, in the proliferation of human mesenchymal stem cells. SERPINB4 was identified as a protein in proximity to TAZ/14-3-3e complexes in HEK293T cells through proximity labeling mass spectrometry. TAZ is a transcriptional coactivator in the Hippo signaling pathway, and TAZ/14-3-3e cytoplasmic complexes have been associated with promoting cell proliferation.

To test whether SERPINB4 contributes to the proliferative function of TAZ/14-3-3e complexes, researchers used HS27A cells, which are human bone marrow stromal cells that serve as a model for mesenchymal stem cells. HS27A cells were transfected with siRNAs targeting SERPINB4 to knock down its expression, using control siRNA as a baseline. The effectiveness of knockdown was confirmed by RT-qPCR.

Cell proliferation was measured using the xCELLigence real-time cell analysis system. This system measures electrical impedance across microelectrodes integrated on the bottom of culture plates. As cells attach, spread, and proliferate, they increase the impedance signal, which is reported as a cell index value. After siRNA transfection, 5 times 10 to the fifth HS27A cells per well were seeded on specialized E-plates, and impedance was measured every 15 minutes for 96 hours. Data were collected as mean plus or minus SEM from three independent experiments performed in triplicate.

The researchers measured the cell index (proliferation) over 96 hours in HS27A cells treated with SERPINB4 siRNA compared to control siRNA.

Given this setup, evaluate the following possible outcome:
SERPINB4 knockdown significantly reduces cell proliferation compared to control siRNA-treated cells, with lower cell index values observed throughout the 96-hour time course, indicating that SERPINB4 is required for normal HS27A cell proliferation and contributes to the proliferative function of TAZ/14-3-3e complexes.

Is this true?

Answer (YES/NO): NO